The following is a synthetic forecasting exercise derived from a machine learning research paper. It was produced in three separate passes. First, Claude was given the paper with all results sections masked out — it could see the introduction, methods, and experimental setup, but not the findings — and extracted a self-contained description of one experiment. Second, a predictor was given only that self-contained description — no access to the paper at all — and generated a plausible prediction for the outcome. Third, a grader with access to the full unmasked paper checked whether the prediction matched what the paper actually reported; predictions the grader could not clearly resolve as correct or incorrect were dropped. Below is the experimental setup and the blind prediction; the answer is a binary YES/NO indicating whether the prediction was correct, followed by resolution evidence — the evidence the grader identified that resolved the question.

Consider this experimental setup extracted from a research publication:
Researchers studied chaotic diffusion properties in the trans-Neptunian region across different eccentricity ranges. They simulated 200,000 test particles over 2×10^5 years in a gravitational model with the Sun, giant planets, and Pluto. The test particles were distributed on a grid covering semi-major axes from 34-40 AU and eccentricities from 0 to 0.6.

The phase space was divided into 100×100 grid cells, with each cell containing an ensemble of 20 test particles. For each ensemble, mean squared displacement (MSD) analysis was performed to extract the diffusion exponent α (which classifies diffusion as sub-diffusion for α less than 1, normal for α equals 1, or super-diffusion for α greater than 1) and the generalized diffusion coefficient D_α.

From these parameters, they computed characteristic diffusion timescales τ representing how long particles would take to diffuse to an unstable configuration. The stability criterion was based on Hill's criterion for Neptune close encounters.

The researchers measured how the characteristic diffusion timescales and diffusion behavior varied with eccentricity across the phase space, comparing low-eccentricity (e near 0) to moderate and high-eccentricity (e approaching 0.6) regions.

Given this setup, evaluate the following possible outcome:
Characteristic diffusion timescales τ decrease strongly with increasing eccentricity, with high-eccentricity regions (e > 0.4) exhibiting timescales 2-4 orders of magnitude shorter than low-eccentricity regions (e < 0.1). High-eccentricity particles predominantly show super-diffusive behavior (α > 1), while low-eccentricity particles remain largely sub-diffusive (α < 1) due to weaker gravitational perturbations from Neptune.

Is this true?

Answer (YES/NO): NO